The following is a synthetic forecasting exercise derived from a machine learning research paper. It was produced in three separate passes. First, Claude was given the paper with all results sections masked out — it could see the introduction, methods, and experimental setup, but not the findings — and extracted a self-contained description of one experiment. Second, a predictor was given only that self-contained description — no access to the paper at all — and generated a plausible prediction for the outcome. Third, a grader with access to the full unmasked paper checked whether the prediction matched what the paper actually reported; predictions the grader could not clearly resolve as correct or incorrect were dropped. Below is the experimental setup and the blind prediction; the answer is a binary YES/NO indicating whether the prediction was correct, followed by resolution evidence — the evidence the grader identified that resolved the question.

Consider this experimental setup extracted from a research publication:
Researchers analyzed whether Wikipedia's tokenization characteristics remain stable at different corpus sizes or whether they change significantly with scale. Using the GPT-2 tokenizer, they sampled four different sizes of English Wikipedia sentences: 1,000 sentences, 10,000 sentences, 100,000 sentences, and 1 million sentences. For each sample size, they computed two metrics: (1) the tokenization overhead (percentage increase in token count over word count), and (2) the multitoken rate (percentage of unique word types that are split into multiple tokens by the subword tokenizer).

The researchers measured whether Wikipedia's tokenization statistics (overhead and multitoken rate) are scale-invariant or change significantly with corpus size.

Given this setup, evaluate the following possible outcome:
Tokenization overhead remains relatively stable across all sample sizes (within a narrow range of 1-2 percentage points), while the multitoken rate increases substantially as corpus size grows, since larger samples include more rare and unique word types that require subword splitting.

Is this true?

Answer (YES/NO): NO